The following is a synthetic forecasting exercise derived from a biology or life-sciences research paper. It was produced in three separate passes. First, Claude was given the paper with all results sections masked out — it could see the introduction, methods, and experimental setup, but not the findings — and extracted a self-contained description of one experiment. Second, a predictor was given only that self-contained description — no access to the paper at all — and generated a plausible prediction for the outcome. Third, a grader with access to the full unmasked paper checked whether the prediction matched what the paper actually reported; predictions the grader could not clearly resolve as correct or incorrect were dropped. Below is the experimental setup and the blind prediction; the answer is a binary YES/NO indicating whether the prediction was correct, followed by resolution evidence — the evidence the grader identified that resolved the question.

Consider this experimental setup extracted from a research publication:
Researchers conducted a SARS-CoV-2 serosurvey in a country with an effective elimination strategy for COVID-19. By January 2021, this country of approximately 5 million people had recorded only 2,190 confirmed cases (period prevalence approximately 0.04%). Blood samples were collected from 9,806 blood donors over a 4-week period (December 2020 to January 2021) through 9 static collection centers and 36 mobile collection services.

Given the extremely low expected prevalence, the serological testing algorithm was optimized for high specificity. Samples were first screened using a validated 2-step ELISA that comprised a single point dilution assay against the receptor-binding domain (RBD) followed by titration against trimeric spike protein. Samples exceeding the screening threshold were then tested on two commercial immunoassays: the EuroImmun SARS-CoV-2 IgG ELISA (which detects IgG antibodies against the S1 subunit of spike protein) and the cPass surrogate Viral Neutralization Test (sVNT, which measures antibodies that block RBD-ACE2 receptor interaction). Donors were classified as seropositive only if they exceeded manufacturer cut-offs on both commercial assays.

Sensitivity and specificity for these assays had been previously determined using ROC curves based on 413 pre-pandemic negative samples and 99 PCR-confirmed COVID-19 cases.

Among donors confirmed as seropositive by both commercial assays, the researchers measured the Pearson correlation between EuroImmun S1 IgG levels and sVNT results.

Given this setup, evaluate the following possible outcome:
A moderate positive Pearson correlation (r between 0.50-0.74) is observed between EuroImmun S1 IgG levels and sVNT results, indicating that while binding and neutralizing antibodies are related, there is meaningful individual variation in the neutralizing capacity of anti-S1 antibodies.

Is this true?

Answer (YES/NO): NO